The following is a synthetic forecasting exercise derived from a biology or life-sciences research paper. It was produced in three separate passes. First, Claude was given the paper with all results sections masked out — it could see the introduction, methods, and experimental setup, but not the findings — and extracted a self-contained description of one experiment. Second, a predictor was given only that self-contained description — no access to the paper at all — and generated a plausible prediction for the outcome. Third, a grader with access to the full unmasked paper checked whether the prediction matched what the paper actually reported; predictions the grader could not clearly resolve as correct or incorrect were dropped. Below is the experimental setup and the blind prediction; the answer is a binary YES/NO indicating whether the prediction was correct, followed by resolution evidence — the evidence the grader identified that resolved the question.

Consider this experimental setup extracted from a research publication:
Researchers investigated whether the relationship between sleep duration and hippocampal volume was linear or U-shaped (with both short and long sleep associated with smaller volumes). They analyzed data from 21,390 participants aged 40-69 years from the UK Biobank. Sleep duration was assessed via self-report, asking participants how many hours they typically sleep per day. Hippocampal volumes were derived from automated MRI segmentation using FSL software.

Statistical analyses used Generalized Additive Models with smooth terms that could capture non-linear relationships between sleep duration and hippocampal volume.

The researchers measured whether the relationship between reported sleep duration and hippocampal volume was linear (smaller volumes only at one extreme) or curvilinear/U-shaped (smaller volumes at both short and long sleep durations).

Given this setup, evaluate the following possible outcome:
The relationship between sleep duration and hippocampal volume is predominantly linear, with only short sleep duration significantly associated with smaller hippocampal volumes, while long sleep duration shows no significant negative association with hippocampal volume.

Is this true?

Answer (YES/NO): NO